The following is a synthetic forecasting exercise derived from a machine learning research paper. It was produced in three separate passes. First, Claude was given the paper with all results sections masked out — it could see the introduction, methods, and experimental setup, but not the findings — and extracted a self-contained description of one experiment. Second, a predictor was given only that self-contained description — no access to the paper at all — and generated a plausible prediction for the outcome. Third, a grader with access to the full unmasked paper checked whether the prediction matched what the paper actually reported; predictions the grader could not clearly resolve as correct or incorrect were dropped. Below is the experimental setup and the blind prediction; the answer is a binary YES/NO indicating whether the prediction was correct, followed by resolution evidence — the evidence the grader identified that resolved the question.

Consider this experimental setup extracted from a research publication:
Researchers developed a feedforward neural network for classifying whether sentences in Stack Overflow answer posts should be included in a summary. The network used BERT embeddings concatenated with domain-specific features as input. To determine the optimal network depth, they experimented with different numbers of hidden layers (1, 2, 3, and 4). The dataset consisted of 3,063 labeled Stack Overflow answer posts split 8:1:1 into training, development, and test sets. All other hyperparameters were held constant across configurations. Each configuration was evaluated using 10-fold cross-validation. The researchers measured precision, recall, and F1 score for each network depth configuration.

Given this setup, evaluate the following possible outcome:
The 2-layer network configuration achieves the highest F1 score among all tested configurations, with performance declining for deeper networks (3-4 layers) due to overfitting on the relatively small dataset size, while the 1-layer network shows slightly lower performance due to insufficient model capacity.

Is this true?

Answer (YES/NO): NO